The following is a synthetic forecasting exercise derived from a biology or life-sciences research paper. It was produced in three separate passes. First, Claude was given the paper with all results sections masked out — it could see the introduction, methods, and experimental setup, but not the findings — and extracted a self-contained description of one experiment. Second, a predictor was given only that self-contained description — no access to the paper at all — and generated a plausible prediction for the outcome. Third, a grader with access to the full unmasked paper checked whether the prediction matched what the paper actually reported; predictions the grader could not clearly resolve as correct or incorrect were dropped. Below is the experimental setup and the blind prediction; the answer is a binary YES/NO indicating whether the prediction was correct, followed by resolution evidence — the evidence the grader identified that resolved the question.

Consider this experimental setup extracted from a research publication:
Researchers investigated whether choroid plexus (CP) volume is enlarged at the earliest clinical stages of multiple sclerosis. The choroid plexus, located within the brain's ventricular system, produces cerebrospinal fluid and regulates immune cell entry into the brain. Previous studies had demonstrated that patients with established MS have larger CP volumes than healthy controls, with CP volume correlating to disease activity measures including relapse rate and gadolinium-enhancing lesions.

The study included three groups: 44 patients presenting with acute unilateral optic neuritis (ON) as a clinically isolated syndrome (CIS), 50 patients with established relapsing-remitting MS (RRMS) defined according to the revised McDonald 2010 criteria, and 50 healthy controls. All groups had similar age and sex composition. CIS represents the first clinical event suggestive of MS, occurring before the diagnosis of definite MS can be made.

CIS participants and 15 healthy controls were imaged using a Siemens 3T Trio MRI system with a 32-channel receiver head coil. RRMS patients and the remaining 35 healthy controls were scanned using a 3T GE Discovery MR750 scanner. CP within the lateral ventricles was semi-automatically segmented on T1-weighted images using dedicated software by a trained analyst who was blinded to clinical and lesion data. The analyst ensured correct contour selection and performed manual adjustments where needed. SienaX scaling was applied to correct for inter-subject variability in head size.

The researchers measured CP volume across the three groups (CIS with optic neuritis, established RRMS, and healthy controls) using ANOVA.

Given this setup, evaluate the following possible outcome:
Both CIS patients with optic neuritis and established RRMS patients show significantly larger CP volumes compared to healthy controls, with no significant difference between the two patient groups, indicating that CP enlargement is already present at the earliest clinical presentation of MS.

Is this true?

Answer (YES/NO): YES